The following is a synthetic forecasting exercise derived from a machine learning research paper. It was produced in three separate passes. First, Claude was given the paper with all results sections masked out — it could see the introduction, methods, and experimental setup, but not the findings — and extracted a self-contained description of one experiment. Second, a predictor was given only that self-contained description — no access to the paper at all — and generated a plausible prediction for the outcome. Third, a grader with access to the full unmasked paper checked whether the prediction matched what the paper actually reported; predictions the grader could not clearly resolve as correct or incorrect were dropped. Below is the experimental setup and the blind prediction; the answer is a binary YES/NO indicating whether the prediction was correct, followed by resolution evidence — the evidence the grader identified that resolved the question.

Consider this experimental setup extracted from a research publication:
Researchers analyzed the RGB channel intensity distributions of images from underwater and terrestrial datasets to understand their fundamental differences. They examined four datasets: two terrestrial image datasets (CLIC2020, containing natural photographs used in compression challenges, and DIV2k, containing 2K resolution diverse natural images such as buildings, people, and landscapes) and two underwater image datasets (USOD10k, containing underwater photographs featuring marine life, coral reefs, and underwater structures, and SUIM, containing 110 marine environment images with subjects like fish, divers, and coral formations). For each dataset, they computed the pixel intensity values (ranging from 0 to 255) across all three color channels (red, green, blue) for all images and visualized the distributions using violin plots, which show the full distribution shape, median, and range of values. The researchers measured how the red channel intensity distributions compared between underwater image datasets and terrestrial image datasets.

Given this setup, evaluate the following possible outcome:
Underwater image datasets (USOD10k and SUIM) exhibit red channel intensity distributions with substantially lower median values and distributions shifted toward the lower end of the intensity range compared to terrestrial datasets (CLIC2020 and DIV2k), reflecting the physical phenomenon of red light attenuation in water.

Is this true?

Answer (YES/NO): YES